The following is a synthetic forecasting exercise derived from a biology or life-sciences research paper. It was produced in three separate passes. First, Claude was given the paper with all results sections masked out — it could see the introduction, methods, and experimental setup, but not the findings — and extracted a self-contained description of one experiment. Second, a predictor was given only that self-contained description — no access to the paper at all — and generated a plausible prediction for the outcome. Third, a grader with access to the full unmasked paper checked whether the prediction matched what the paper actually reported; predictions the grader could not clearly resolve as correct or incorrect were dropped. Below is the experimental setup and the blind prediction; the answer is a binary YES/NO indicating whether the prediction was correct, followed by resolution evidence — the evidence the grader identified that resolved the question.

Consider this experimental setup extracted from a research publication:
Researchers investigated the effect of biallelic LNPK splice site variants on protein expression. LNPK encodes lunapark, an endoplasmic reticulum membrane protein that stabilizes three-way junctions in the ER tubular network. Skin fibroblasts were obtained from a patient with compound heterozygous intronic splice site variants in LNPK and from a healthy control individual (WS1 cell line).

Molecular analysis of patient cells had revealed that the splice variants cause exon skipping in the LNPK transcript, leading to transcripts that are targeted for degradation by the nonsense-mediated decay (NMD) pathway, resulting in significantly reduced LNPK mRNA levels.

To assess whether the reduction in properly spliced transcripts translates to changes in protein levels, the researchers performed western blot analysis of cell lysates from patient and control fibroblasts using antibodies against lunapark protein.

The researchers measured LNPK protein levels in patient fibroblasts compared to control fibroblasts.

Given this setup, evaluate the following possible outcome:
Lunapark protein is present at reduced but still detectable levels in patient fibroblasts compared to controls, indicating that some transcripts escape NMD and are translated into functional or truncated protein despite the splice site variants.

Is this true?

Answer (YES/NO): NO